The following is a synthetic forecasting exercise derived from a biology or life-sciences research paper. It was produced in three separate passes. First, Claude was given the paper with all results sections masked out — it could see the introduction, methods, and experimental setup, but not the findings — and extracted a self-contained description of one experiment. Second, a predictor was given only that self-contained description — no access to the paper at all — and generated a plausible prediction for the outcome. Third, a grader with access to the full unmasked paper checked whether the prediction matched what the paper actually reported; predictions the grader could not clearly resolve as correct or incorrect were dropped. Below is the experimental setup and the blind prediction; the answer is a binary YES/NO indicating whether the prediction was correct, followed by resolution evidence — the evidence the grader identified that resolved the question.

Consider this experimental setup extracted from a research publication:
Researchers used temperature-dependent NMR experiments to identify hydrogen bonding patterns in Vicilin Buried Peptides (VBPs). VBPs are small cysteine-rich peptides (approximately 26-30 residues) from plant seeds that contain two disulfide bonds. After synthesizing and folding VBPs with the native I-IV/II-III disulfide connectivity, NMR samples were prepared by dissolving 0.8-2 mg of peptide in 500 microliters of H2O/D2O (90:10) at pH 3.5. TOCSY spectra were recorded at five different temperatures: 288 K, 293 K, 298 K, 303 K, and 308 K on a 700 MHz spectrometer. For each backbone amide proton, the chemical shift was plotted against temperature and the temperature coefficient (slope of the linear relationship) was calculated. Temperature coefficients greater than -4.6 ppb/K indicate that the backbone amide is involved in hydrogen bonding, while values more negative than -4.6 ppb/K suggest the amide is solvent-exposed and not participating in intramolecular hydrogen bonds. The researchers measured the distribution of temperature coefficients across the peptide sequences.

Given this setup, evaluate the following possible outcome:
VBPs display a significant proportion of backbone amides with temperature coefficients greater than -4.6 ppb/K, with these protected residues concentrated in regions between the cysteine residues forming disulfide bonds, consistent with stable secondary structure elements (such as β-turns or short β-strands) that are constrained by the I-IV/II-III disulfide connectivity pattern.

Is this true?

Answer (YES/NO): NO